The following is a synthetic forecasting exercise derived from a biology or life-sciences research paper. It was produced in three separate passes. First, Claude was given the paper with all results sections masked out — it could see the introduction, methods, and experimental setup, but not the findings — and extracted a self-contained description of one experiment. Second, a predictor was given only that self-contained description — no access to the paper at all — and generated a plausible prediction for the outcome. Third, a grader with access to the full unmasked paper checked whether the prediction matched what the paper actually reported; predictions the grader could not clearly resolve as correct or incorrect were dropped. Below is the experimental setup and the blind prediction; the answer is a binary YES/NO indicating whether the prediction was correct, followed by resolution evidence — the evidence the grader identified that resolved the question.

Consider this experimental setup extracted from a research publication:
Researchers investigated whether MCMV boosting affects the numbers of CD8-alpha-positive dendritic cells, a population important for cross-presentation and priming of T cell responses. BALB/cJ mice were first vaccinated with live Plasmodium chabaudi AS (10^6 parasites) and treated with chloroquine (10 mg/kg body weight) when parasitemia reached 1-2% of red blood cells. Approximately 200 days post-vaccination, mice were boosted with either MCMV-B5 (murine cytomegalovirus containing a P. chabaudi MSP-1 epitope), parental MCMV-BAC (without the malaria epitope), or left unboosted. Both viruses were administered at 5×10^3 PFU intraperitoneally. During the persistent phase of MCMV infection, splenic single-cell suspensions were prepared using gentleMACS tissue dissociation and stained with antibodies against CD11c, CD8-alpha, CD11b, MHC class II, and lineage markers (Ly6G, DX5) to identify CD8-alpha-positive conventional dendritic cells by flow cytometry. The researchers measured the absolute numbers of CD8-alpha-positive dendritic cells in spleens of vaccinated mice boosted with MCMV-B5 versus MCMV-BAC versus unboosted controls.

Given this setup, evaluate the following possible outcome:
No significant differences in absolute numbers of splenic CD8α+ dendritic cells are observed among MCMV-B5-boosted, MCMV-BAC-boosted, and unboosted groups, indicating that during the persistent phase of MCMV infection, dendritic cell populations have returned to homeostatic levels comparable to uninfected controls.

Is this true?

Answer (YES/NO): NO